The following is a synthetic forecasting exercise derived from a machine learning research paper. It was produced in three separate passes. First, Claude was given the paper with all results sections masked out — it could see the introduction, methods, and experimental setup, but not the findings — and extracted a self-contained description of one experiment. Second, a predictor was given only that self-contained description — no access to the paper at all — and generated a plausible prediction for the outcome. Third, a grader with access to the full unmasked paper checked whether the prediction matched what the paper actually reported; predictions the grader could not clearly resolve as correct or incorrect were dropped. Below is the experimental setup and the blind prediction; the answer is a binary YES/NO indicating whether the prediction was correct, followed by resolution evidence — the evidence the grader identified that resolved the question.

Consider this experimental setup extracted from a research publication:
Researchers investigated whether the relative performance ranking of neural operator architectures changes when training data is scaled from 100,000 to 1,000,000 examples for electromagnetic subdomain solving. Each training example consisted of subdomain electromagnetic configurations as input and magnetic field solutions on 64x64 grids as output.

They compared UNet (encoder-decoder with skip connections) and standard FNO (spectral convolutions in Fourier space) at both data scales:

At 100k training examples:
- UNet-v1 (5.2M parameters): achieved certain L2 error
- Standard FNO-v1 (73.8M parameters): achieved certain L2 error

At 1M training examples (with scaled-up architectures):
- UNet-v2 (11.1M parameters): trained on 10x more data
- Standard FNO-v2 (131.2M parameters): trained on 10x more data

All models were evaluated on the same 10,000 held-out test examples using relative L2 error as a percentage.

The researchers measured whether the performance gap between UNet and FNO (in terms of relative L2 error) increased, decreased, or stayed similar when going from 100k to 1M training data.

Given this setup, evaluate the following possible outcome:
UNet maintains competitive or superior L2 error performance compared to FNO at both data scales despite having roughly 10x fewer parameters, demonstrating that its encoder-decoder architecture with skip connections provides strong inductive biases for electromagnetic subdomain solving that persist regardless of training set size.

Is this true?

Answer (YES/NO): YES